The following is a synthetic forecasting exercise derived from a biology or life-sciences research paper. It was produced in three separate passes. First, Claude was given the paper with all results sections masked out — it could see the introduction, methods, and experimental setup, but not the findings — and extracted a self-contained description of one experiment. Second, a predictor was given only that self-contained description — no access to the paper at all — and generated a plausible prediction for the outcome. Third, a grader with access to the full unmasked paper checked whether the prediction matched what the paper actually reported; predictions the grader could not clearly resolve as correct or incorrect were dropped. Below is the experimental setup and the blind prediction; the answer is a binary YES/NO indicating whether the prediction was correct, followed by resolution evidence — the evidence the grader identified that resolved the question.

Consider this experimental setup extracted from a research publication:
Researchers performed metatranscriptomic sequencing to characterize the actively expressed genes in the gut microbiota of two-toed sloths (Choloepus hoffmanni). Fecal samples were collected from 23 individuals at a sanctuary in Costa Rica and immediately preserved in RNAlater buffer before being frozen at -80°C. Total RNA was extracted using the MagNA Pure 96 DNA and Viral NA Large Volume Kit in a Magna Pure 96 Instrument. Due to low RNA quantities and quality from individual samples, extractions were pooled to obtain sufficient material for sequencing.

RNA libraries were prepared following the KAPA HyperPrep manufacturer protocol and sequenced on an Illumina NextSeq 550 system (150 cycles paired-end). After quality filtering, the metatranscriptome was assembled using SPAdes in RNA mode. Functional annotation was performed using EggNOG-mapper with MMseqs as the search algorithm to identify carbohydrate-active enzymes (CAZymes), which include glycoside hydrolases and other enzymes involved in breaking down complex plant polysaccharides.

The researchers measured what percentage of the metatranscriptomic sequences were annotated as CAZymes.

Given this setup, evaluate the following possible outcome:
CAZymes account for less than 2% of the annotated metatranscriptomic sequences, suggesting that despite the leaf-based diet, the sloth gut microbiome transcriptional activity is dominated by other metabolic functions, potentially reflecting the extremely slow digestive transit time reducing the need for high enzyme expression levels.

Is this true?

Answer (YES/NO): YES